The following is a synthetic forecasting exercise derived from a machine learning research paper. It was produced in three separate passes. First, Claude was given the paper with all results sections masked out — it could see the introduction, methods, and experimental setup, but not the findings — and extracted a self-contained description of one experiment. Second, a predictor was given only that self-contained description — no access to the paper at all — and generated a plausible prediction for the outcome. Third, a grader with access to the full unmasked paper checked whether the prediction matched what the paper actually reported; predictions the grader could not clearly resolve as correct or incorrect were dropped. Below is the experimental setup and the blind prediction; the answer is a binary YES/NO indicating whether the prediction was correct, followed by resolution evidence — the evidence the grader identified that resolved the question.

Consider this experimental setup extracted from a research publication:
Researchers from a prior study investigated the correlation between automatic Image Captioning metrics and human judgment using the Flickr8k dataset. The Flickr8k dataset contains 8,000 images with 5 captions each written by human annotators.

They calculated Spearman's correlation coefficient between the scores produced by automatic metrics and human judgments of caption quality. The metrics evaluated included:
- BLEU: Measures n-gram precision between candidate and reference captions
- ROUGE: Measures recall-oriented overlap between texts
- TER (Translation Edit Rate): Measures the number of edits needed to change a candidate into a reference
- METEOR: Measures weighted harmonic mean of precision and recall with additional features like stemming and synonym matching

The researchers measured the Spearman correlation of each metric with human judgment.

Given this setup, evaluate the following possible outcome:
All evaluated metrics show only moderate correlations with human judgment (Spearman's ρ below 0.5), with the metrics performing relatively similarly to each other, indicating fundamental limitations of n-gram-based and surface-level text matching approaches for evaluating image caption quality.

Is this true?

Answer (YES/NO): NO